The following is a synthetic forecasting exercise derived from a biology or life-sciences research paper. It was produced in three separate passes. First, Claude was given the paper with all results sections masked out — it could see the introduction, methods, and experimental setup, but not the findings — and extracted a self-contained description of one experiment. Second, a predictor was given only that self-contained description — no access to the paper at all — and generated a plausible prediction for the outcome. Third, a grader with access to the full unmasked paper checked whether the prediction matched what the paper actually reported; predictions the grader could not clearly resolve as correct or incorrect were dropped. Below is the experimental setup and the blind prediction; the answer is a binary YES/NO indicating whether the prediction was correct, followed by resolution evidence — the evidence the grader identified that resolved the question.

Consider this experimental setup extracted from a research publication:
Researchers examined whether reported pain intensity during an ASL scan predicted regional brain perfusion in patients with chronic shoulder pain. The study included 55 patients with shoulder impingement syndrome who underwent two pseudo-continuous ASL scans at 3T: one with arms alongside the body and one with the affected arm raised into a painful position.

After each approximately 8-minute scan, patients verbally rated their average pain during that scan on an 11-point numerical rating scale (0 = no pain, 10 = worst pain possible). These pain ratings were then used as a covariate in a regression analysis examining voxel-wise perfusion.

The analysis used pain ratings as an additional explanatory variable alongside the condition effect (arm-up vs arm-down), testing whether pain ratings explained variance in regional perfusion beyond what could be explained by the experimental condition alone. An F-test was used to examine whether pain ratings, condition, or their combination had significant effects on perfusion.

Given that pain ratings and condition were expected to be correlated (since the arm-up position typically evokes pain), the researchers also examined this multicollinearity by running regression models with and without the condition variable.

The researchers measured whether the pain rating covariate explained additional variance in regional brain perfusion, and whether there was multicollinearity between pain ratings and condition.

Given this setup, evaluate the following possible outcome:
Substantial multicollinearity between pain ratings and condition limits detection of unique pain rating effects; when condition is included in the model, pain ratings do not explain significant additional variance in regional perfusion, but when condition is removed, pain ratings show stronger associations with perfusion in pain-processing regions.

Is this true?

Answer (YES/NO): YES